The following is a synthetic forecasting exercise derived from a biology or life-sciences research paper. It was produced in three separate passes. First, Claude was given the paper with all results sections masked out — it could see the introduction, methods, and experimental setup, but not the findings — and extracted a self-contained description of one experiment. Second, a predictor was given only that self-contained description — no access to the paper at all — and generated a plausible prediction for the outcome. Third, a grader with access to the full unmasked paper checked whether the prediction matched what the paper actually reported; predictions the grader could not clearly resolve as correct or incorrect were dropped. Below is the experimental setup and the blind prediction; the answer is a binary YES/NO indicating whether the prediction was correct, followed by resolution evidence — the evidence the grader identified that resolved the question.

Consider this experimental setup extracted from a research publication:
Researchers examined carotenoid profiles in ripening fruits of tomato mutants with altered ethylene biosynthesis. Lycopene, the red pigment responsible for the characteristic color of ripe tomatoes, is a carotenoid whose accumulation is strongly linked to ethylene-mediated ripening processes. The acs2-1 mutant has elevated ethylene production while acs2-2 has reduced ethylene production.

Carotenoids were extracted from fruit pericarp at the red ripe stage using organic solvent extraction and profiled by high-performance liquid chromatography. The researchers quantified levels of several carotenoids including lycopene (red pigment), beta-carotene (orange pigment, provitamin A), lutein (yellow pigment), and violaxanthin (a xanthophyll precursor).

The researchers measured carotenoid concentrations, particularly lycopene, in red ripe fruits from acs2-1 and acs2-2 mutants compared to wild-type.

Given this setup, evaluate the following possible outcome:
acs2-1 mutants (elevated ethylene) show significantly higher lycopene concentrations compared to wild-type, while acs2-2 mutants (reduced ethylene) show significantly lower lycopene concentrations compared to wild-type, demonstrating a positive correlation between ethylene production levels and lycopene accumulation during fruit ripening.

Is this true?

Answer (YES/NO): NO